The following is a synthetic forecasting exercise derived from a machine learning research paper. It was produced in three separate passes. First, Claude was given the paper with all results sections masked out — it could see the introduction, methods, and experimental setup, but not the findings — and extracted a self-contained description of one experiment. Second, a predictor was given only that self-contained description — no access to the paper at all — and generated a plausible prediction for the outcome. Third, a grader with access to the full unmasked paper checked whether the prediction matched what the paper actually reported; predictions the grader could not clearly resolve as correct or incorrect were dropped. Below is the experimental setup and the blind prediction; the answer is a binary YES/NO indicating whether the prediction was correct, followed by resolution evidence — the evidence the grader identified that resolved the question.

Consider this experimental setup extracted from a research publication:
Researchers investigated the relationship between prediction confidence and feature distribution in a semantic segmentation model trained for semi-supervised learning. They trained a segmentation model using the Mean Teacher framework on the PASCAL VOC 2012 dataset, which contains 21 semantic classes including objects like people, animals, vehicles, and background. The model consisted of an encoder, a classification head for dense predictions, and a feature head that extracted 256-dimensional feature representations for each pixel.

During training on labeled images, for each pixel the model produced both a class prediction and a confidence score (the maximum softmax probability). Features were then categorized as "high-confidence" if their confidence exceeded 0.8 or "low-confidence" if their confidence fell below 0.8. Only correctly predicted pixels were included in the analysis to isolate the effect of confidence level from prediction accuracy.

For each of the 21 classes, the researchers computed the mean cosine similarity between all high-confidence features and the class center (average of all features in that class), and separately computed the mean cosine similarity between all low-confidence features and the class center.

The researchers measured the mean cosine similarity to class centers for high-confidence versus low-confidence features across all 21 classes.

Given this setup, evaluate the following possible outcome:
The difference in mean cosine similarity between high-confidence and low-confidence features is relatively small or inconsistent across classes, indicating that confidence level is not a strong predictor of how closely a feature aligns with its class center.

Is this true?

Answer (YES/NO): NO